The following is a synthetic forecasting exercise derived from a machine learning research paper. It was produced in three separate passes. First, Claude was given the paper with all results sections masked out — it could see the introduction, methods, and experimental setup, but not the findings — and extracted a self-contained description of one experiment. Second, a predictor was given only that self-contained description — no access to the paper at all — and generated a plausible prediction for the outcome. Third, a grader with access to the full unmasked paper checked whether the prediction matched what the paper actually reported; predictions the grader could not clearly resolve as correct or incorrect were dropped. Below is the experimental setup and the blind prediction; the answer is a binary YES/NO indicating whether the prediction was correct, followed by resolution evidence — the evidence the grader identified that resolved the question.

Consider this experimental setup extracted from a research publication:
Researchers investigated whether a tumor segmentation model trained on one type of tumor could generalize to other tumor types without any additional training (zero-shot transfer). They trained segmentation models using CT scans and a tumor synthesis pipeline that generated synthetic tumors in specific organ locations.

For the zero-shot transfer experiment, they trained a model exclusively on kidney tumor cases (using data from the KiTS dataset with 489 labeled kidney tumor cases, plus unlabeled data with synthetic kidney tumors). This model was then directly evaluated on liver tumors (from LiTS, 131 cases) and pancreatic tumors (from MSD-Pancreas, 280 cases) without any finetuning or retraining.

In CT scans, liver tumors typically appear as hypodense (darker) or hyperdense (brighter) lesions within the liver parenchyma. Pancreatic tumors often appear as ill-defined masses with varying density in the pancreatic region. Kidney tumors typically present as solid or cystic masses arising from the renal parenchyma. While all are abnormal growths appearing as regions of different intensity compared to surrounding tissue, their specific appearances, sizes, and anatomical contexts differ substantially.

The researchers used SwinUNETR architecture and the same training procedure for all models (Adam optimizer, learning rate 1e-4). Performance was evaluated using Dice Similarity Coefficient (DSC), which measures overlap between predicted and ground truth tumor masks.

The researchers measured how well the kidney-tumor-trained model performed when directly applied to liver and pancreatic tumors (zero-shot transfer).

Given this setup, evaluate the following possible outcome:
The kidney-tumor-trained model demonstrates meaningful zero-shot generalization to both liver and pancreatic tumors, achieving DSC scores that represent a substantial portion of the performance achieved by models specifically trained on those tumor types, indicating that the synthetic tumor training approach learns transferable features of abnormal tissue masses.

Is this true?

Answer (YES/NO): YES